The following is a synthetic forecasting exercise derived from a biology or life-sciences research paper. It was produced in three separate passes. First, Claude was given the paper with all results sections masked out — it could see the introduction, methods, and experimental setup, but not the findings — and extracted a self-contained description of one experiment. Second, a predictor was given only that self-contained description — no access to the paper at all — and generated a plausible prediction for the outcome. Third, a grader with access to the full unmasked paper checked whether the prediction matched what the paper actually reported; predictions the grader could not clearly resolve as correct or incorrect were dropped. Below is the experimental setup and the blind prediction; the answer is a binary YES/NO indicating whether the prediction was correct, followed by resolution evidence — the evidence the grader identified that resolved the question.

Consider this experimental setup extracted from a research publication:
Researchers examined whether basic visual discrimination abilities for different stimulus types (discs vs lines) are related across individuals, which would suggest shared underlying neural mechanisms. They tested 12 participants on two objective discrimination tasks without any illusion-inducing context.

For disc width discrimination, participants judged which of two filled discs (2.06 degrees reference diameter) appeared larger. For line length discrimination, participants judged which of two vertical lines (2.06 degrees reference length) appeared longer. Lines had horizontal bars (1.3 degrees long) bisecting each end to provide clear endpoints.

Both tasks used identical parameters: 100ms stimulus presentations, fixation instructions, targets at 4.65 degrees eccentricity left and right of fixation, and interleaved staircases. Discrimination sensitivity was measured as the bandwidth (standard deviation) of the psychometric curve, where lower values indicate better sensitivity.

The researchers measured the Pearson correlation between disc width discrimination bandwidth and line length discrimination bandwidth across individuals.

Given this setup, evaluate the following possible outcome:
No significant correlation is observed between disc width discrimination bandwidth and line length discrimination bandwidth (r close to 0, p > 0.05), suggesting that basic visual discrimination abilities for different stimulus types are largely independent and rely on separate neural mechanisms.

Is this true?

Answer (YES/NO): YES